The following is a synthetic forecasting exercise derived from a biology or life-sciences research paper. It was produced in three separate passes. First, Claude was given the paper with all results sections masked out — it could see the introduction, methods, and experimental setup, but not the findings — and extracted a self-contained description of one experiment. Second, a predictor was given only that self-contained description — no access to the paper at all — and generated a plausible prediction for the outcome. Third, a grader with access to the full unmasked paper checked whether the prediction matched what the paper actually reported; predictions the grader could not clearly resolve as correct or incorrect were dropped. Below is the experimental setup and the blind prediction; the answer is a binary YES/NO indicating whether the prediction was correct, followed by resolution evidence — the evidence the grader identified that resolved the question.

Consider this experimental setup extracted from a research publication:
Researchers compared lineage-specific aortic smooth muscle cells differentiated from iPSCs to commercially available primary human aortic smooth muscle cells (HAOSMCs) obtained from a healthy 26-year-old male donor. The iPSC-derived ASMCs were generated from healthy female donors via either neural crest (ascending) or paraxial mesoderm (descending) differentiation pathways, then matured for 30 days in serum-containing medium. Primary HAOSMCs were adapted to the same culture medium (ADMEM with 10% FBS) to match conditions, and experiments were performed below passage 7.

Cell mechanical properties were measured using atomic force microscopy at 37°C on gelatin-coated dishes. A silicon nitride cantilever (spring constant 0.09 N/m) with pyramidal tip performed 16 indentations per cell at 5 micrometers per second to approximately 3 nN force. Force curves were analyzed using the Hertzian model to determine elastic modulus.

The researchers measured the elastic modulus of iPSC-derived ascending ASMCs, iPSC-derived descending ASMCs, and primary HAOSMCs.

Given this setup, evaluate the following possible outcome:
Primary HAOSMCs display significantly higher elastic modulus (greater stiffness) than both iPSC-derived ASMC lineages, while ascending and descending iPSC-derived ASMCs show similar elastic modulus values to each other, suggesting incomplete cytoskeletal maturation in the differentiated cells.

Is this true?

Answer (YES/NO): NO